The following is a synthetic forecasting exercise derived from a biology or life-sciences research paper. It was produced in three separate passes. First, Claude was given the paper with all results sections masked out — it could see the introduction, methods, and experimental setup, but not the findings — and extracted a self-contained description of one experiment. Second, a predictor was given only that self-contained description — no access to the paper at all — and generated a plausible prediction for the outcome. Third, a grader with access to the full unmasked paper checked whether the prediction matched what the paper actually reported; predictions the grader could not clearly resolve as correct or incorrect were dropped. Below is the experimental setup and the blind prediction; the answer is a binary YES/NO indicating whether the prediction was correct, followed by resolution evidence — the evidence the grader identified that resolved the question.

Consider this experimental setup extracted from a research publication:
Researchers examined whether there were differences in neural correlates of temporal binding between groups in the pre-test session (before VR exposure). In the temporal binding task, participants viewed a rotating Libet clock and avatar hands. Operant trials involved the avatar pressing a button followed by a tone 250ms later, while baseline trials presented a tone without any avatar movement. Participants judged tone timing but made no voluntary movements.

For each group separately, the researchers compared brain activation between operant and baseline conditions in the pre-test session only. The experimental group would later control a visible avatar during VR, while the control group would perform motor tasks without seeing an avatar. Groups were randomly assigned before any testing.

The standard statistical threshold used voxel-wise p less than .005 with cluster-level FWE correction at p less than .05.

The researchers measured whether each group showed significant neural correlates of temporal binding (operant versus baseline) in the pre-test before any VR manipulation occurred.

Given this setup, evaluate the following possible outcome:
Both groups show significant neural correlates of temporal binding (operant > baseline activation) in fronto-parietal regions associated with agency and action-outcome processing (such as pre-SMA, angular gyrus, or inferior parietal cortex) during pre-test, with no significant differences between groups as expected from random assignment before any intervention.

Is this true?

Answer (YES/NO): NO